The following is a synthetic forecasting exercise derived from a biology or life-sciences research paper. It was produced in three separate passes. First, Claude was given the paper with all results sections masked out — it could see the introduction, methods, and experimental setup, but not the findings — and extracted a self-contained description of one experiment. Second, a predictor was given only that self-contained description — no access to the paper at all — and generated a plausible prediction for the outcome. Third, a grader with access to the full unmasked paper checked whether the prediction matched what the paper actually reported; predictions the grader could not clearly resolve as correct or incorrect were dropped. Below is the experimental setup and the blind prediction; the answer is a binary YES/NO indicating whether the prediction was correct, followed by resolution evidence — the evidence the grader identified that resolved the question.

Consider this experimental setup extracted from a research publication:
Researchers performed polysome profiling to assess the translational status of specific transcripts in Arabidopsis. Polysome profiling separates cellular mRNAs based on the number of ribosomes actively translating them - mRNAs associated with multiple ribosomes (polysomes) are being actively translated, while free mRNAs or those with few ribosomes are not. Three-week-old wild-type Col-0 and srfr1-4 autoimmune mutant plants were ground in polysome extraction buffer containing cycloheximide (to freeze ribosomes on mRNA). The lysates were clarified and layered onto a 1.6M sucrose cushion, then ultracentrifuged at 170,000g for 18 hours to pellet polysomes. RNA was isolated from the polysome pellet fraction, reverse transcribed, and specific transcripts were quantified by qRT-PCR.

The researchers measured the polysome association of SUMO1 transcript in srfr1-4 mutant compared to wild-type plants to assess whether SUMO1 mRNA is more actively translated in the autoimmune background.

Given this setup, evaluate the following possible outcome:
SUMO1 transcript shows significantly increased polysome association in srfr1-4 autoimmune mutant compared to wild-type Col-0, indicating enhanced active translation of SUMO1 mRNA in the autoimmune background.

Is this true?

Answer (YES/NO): YES